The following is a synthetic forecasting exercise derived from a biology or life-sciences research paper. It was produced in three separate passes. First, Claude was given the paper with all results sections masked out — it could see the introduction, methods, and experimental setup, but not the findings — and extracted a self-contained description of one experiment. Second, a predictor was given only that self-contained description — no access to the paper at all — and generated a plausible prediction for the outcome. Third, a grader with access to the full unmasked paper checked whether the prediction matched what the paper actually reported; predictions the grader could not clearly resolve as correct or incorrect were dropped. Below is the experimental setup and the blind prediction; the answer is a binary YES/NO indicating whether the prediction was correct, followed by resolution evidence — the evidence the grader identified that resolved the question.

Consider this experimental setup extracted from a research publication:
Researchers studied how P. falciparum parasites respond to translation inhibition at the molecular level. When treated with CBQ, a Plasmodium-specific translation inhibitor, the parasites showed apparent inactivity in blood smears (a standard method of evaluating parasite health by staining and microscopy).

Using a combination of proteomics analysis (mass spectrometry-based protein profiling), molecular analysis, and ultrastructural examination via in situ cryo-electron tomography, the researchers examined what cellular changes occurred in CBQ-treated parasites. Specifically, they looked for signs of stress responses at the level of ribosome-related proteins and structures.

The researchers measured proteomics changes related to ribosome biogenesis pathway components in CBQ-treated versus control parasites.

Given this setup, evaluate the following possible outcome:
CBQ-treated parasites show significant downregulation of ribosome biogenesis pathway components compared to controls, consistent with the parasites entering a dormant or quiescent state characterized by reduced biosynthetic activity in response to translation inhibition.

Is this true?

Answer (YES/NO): NO